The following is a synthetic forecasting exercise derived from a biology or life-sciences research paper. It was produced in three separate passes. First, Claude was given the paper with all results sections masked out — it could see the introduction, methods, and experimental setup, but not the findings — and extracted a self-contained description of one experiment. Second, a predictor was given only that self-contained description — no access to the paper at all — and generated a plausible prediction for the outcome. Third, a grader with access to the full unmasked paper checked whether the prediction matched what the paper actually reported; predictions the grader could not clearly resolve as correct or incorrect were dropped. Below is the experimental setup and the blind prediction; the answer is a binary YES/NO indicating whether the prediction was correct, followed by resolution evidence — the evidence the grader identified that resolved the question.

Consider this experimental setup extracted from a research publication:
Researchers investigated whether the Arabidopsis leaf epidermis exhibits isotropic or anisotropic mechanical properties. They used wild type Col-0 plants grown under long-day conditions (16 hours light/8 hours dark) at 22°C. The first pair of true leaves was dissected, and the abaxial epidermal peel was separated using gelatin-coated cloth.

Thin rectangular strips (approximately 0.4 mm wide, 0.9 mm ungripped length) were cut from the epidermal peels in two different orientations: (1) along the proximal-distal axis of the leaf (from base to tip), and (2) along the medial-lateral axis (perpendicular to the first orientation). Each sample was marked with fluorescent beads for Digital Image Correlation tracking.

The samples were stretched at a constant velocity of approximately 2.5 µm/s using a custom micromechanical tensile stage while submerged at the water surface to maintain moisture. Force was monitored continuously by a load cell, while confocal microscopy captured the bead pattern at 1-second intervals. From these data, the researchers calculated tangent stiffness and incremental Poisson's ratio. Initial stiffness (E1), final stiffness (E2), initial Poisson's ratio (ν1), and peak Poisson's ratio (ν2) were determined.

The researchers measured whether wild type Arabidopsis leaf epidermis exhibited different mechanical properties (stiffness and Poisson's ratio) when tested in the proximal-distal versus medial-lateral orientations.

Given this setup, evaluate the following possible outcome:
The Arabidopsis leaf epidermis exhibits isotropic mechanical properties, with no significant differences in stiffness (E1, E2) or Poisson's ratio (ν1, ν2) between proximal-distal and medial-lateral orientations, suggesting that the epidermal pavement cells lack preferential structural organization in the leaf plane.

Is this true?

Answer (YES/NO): YES